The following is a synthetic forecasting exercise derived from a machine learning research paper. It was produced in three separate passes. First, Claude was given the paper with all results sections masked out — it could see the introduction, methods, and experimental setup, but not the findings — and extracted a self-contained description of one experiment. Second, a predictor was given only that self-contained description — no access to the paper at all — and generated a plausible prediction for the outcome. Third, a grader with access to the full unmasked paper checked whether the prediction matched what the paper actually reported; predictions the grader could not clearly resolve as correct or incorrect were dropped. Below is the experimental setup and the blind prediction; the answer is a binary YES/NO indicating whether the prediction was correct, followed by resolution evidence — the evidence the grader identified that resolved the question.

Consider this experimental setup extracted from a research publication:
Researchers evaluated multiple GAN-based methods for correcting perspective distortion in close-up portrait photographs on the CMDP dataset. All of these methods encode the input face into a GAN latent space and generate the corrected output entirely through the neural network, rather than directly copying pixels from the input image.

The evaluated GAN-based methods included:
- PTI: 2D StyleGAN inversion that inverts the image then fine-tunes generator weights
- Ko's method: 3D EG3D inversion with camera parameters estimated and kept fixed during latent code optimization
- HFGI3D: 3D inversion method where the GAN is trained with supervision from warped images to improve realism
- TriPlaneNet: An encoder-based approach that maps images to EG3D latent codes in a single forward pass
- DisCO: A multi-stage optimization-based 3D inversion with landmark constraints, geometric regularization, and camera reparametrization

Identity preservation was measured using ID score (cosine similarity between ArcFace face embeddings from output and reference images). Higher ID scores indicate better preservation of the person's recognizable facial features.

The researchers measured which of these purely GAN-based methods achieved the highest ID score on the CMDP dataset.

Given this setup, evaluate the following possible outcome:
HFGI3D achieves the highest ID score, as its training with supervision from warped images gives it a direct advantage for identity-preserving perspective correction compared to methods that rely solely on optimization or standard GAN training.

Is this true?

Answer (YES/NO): NO